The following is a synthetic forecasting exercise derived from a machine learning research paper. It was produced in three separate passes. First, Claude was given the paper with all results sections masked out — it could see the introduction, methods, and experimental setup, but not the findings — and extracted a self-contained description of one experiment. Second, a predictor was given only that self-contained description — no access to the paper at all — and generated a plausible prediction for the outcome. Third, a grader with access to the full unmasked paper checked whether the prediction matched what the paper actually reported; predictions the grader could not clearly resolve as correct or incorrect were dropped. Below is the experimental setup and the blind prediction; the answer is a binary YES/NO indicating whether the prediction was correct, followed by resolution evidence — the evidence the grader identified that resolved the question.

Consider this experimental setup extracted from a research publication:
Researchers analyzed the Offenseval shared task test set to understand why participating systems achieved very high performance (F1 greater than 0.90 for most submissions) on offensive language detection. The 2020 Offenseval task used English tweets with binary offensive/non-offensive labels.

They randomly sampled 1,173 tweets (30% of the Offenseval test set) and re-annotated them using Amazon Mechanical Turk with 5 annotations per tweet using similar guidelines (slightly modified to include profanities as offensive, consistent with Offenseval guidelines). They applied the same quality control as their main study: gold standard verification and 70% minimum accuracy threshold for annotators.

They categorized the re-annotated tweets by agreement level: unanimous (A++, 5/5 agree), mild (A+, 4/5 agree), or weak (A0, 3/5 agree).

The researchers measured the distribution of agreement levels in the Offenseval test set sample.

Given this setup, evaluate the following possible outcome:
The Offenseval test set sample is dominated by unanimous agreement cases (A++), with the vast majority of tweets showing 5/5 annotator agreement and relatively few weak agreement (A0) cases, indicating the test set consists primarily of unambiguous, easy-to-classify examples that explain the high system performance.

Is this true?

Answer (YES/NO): YES